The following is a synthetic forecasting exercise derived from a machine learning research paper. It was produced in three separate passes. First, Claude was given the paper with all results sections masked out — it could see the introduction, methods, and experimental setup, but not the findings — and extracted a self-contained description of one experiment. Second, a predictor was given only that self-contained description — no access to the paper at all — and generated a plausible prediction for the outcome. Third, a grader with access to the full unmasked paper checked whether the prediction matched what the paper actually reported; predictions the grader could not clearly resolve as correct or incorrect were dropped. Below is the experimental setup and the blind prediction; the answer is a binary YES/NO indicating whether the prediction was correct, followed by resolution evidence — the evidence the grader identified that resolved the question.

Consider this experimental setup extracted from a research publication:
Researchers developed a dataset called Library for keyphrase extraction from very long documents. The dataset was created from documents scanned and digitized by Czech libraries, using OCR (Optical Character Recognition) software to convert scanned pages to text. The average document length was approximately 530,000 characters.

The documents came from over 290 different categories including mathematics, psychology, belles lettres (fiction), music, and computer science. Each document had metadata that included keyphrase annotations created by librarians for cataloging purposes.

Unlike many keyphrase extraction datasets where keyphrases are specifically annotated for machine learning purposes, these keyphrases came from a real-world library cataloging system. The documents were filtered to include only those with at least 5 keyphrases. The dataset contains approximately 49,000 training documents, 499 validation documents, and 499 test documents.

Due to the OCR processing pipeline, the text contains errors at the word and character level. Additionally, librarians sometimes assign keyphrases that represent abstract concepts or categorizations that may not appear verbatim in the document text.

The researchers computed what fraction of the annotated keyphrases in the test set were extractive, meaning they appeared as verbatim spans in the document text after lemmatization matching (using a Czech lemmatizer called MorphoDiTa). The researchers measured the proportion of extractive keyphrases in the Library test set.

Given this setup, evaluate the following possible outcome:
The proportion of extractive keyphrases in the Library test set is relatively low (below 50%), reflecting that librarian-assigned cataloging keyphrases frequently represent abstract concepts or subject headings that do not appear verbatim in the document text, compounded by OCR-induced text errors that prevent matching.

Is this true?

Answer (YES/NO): NO